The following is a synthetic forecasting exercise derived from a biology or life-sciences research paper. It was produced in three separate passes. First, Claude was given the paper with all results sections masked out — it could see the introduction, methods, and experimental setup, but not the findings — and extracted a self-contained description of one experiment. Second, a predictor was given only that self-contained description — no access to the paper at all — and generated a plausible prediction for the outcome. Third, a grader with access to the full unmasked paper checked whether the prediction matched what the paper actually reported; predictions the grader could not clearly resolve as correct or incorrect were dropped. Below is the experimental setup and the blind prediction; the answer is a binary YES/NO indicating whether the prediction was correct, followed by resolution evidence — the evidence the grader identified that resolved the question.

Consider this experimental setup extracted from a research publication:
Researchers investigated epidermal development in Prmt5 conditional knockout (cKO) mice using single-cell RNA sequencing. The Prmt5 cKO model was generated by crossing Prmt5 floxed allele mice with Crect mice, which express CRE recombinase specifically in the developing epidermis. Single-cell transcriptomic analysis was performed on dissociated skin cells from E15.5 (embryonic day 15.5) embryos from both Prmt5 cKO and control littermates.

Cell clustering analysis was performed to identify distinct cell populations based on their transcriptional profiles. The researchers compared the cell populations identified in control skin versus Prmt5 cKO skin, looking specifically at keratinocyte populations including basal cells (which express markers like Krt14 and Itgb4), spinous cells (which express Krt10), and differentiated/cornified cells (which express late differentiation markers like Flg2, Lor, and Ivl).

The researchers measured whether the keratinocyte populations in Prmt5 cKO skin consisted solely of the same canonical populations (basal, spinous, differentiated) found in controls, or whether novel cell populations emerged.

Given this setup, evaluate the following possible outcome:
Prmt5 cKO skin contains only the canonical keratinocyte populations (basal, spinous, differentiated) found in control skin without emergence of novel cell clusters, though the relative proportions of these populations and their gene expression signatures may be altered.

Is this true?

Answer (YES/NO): NO